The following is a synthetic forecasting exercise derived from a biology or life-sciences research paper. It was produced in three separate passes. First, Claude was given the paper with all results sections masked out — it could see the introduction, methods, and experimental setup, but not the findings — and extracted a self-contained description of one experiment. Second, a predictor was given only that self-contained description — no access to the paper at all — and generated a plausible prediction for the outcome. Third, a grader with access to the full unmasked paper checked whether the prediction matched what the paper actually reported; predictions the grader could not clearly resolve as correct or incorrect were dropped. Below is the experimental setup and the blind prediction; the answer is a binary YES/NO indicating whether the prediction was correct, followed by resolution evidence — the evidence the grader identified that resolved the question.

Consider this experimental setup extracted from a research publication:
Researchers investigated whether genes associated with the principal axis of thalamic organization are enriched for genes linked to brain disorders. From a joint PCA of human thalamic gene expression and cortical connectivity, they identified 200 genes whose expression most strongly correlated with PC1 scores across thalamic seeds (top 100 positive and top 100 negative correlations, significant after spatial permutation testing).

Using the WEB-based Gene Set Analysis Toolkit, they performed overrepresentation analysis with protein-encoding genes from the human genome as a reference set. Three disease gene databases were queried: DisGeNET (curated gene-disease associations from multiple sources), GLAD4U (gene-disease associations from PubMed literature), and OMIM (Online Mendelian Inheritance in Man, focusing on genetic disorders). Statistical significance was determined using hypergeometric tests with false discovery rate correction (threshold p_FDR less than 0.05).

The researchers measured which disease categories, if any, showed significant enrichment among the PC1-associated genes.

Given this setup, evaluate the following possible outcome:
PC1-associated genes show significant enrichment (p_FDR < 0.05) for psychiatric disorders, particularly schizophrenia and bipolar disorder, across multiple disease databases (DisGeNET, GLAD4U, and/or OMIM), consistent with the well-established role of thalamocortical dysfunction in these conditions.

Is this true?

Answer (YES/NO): YES